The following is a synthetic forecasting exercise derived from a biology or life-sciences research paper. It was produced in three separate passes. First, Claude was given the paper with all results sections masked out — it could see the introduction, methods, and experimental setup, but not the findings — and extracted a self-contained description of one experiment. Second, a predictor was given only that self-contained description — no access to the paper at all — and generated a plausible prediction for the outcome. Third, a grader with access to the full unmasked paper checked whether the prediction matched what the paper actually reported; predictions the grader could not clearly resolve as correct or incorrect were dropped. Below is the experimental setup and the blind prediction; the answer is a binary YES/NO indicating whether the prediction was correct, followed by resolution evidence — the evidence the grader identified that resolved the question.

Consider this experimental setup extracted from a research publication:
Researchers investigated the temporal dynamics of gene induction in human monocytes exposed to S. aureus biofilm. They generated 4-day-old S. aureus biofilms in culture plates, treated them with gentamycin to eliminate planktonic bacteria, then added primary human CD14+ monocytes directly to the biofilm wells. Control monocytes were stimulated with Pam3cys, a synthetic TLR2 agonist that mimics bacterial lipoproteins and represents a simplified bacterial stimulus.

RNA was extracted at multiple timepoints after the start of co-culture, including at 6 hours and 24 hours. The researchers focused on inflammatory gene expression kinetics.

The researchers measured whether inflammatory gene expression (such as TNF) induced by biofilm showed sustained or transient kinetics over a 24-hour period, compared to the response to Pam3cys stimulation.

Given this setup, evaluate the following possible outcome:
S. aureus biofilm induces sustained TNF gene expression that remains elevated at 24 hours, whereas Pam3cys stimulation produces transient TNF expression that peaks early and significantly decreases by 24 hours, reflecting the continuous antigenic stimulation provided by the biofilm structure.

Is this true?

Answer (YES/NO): YES